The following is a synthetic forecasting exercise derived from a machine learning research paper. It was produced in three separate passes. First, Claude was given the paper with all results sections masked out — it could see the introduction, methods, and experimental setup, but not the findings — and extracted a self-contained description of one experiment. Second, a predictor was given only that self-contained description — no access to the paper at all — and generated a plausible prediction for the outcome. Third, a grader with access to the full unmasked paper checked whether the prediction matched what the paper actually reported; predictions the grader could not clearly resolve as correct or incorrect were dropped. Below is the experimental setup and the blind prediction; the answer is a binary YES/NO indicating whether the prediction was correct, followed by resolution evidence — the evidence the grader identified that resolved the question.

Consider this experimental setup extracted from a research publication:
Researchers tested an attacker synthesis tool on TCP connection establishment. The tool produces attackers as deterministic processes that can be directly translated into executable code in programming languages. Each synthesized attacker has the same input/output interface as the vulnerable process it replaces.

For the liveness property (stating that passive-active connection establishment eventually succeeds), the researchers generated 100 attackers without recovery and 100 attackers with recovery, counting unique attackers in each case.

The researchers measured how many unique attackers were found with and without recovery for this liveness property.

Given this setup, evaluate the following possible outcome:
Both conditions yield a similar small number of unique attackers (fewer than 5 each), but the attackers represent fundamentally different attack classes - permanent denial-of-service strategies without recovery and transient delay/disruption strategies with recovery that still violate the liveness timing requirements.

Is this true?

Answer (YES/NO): NO